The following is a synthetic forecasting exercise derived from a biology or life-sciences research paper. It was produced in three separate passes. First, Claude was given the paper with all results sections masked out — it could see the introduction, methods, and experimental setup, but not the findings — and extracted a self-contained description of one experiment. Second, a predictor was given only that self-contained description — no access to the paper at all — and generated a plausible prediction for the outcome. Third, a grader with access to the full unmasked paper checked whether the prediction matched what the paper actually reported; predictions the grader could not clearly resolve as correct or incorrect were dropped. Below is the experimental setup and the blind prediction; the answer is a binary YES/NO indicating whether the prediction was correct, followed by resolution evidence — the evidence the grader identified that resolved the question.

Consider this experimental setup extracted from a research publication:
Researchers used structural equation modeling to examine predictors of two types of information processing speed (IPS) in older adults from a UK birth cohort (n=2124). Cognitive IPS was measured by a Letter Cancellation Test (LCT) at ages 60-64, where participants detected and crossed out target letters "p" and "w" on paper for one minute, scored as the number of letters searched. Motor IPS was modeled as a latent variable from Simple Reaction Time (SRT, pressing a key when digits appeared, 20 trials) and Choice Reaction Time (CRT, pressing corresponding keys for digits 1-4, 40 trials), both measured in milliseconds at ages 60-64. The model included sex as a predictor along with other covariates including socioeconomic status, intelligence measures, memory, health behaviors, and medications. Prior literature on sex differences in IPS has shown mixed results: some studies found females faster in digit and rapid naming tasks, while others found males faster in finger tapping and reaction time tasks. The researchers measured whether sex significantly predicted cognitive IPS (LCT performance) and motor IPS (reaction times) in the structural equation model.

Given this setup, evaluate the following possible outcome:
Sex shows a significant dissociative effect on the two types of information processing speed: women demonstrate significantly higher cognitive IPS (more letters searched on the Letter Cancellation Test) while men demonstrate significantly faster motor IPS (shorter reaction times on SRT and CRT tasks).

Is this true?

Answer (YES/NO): YES